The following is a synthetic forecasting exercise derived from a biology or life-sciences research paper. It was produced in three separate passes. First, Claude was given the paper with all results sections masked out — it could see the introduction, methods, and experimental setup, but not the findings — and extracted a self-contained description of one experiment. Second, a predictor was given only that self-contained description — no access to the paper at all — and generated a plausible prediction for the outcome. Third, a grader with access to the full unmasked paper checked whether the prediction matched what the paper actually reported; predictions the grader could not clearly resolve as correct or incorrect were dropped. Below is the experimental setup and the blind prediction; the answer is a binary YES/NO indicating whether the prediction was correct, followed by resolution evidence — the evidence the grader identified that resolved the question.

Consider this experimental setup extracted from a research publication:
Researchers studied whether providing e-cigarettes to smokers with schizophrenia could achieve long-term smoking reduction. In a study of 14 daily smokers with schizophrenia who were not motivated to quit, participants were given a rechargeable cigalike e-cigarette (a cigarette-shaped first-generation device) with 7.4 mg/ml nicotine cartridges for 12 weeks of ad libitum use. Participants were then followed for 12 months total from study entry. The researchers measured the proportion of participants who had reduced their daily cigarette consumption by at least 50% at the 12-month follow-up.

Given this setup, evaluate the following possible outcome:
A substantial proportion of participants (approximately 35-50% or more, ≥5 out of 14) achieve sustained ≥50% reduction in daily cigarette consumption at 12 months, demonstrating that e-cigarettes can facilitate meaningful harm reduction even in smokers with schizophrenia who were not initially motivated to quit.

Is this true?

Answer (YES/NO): YES